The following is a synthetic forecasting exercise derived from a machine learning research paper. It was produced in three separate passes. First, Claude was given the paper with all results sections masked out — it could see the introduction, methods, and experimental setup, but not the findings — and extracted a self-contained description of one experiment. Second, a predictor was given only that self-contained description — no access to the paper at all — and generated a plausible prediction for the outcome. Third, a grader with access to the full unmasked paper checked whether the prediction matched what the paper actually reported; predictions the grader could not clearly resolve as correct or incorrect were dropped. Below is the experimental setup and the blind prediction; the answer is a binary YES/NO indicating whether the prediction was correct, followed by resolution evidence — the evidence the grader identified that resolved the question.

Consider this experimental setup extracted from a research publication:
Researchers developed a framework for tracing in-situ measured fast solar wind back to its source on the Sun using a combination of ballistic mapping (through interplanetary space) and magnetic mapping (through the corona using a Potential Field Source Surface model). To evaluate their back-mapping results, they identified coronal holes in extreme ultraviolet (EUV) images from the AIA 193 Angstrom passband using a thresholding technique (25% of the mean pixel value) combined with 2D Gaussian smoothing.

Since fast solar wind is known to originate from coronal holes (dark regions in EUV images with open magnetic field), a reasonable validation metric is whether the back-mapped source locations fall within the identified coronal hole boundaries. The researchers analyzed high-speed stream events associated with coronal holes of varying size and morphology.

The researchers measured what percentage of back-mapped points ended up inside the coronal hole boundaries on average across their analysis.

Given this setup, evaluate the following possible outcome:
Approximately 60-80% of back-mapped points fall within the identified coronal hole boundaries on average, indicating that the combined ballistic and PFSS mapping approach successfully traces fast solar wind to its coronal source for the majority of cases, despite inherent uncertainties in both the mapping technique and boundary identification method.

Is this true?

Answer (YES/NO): NO